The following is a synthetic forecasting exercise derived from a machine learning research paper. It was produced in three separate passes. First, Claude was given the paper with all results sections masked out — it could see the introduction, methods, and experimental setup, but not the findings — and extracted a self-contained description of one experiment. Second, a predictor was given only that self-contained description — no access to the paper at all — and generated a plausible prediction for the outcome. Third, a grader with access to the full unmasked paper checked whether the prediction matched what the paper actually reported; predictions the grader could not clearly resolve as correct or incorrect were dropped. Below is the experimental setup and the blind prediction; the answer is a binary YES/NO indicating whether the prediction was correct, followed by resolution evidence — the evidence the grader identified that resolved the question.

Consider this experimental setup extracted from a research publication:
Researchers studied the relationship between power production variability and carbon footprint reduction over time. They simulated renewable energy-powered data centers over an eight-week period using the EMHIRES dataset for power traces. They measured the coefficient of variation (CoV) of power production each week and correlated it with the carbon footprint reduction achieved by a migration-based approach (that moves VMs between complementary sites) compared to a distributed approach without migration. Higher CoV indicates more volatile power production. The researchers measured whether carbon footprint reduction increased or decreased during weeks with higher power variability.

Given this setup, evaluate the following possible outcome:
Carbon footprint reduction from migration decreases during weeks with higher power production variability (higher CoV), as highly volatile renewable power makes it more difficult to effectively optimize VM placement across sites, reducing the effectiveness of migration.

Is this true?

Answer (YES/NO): NO